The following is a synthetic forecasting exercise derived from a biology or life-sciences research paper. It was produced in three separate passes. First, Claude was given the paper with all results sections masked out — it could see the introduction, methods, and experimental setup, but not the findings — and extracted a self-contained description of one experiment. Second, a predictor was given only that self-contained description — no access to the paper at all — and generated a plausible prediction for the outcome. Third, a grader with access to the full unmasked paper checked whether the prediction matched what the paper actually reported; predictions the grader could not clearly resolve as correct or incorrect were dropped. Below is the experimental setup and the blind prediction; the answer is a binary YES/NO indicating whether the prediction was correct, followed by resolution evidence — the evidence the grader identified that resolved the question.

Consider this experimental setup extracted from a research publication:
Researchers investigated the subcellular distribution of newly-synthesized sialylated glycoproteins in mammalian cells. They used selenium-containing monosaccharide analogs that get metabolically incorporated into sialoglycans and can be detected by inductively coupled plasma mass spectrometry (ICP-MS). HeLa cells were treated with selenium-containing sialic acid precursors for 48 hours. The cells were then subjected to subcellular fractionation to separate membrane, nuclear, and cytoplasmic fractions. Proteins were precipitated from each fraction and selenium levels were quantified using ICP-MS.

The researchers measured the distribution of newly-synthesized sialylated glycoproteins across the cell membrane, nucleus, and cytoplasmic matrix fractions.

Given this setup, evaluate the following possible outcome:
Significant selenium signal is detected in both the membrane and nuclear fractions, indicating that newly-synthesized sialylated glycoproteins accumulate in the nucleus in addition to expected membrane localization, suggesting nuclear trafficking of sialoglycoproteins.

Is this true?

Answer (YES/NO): NO